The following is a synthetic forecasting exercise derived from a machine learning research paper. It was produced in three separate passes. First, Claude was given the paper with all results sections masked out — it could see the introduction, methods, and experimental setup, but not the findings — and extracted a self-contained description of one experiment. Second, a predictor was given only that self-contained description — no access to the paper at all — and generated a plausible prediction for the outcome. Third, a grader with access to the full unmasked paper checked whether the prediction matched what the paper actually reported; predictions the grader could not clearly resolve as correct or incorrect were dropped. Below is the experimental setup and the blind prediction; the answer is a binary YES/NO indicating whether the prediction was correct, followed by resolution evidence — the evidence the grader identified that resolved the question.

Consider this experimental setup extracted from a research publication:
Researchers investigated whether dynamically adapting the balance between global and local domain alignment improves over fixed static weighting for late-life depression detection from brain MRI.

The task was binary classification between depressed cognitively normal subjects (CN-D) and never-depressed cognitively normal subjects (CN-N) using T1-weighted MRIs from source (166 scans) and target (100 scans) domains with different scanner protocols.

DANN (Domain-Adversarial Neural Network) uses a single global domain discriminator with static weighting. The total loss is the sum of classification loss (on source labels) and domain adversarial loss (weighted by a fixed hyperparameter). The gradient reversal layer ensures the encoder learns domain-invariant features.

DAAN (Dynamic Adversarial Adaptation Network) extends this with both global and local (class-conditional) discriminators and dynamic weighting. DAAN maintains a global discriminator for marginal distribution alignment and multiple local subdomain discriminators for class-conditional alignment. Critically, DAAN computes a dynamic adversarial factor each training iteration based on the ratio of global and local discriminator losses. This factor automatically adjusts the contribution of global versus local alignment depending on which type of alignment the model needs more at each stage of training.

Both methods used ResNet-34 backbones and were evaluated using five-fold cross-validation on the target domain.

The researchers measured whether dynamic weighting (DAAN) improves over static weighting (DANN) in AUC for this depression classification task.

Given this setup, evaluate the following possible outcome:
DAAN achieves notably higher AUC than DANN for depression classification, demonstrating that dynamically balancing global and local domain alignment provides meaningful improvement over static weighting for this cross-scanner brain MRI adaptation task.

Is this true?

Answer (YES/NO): YES